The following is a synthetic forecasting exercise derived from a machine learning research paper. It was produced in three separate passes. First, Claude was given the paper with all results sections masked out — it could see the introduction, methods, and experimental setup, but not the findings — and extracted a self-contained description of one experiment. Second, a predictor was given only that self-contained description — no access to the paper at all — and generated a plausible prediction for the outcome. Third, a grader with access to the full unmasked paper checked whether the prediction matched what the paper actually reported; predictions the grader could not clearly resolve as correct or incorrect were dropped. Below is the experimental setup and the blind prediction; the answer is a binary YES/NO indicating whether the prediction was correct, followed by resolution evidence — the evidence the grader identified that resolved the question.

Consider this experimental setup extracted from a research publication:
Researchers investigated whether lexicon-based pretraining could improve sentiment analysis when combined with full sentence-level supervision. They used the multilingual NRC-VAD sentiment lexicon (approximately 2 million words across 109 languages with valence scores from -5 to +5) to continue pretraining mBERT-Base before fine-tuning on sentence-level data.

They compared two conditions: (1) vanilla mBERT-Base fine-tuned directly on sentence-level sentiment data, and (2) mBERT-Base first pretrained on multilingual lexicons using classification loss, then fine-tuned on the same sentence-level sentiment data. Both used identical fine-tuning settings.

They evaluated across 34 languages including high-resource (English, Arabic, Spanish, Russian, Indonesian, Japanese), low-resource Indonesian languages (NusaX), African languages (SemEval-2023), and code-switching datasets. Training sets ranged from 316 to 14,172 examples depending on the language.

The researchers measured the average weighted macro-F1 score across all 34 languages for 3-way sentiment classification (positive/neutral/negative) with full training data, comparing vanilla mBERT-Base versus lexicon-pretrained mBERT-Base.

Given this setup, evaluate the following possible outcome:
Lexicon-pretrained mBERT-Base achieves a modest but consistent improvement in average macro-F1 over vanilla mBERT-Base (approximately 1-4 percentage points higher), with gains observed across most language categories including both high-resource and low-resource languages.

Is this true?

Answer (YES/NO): YES